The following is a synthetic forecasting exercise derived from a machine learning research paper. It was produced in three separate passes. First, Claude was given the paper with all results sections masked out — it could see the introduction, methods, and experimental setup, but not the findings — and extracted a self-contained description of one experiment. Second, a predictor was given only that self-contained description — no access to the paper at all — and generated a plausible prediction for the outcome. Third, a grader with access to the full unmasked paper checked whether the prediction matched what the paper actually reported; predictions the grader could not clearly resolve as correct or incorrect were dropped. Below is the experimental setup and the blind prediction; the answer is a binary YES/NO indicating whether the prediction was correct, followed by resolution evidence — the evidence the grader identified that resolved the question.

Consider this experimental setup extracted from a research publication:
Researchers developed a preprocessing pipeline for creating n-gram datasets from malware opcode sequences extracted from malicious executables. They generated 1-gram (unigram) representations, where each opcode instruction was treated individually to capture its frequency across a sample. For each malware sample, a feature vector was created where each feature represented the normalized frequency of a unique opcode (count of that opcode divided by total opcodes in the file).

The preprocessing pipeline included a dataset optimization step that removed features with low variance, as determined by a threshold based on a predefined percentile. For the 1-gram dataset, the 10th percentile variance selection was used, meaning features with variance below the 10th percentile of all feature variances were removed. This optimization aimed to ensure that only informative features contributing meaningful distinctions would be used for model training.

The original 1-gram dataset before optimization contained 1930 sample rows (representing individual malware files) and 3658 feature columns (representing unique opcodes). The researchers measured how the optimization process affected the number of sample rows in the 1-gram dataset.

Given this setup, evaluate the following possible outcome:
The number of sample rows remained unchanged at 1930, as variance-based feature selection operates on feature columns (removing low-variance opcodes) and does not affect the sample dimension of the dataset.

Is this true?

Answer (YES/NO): NO